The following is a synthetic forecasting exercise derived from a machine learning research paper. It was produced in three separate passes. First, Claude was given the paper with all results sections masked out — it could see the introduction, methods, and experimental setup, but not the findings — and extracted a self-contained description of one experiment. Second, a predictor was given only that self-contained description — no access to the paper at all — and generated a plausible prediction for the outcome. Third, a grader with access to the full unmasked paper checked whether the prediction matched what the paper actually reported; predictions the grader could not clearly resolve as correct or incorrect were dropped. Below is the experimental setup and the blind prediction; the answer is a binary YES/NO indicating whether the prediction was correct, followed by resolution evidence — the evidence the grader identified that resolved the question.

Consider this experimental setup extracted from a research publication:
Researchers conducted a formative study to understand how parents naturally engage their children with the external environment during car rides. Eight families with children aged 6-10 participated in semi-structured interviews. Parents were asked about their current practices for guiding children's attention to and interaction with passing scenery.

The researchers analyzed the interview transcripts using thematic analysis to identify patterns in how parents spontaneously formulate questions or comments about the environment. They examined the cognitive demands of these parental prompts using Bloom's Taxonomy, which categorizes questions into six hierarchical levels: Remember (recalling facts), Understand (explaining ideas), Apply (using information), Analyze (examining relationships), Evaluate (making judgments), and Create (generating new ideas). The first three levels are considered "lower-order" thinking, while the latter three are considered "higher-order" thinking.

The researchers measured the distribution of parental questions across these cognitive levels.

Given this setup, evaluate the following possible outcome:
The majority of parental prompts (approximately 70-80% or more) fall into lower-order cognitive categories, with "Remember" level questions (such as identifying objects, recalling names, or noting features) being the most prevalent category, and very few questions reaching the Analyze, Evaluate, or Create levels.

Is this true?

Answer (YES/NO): YES